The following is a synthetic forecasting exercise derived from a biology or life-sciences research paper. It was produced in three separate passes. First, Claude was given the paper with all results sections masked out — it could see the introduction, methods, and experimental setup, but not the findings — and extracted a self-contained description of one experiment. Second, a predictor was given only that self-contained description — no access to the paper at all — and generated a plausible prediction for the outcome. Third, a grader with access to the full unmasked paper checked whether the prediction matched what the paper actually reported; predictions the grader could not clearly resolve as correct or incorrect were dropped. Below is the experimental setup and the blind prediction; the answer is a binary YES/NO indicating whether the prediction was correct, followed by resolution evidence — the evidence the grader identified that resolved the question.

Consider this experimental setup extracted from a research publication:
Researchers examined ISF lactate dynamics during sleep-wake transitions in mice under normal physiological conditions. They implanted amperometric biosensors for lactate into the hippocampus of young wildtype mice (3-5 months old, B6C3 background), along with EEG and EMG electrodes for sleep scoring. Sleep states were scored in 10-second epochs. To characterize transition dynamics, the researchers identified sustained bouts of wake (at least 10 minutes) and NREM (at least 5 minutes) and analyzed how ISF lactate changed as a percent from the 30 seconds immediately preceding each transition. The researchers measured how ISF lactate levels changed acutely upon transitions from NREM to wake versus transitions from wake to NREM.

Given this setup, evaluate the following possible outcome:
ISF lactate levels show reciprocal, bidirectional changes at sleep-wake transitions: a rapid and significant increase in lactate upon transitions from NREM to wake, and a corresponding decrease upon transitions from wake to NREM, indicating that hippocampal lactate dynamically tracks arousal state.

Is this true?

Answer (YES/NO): YES